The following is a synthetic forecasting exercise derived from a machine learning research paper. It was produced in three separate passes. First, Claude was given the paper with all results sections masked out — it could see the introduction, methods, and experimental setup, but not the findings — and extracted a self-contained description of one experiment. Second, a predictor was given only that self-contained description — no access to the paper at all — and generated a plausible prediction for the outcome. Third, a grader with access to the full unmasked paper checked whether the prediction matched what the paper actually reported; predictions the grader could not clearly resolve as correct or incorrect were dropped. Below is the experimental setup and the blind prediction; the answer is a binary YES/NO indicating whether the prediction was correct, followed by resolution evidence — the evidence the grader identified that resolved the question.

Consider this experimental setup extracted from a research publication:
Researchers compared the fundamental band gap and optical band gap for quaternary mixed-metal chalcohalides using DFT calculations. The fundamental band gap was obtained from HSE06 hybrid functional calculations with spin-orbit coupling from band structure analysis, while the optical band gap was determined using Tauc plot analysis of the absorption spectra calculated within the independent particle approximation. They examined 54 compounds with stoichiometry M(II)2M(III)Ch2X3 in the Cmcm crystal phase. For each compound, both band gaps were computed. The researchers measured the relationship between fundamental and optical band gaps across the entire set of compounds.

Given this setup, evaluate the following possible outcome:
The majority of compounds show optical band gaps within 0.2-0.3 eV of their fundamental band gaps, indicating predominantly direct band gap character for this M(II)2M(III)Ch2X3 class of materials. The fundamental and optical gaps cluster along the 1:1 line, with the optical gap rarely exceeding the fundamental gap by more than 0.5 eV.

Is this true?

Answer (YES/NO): NO